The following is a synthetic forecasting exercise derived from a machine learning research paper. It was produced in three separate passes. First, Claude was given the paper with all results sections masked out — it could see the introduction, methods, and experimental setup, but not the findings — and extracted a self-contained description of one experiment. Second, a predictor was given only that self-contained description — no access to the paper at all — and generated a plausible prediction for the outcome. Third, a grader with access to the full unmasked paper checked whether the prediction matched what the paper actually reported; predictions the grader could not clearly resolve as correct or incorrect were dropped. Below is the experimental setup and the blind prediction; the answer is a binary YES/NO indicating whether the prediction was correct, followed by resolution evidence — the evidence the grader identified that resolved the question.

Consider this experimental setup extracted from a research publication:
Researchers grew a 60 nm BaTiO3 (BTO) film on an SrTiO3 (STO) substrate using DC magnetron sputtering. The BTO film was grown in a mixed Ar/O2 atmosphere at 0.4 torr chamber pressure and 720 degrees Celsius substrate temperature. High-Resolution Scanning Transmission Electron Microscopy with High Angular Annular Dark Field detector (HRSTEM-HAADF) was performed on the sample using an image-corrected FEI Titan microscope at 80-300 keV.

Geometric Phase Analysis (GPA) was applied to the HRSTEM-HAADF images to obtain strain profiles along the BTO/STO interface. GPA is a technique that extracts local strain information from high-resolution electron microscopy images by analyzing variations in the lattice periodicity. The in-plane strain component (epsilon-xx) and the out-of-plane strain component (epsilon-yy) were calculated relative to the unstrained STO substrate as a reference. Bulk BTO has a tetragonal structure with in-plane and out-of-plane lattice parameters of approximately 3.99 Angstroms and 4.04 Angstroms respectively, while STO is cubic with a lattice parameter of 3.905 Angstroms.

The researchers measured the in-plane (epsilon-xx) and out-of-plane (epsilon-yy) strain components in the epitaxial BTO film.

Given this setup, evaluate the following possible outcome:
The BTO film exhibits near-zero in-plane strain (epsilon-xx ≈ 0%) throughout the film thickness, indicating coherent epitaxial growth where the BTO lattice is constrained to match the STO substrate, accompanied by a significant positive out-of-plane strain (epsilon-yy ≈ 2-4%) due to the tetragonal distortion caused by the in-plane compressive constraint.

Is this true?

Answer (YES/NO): NO